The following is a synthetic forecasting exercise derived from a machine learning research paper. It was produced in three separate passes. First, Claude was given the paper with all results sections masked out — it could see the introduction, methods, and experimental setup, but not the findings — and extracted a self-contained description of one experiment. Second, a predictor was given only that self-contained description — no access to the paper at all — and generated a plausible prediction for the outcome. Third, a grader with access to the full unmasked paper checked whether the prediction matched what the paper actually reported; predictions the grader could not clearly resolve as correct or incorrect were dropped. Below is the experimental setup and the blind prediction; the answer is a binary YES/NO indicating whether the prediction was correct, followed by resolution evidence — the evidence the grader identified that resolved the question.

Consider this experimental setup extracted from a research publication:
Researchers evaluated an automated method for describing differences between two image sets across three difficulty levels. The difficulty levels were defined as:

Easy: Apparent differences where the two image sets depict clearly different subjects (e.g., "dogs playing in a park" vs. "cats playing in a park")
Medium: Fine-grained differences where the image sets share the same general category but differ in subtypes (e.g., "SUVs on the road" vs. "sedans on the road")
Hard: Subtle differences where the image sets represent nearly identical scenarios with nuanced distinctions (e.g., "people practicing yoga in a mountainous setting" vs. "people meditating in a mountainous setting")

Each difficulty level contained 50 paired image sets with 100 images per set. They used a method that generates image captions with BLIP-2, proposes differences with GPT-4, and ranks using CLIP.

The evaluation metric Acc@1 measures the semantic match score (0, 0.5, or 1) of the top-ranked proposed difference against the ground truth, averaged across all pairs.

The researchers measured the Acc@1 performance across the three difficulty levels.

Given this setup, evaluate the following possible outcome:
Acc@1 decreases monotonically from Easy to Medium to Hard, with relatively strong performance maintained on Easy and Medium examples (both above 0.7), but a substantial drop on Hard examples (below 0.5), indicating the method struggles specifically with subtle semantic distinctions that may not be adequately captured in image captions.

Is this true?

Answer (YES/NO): NO